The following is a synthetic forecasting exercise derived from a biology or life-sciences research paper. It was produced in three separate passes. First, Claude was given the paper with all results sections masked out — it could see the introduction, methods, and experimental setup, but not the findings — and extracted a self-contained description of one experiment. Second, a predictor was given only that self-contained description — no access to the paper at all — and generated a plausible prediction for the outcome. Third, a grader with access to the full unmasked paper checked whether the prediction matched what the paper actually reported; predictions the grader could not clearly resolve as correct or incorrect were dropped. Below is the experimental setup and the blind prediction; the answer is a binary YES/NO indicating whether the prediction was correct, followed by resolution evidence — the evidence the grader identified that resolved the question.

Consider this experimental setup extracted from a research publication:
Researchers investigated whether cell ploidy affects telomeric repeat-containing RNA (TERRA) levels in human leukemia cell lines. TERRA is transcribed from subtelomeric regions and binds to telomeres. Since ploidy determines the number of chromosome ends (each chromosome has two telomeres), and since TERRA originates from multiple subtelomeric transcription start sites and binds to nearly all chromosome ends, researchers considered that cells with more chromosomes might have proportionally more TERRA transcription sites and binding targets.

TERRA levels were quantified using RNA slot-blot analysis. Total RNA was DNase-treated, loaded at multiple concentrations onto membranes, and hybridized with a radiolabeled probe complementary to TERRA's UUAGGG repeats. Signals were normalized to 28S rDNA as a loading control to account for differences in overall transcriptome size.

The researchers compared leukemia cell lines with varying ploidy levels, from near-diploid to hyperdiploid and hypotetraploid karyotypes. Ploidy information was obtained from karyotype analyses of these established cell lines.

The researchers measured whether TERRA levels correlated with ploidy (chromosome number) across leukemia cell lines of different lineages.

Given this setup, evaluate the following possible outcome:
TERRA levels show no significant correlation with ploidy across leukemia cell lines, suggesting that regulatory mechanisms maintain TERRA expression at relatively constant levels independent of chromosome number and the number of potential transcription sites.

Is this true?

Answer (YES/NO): YES